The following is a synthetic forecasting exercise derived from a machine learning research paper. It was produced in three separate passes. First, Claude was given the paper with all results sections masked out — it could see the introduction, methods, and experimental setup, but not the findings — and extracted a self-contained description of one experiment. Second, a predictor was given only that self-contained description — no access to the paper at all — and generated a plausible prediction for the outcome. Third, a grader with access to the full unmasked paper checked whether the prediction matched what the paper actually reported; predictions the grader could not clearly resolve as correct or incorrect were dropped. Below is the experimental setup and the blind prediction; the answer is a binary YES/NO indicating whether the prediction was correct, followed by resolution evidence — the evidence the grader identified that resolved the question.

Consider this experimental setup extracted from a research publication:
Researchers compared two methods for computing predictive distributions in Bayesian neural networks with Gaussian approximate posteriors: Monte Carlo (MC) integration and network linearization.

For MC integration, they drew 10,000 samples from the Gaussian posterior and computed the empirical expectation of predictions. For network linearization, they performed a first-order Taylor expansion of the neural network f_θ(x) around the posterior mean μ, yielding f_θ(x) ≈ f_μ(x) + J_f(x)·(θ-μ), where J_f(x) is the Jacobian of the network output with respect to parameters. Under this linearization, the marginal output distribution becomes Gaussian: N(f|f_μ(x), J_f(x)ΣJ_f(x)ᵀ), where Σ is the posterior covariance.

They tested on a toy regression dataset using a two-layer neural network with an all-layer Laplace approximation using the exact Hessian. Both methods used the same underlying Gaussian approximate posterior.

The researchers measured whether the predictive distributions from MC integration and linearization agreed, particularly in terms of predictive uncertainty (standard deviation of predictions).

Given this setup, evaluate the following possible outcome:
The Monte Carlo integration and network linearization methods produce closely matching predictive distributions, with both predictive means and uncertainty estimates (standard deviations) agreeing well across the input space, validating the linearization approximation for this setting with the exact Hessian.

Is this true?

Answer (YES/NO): NO